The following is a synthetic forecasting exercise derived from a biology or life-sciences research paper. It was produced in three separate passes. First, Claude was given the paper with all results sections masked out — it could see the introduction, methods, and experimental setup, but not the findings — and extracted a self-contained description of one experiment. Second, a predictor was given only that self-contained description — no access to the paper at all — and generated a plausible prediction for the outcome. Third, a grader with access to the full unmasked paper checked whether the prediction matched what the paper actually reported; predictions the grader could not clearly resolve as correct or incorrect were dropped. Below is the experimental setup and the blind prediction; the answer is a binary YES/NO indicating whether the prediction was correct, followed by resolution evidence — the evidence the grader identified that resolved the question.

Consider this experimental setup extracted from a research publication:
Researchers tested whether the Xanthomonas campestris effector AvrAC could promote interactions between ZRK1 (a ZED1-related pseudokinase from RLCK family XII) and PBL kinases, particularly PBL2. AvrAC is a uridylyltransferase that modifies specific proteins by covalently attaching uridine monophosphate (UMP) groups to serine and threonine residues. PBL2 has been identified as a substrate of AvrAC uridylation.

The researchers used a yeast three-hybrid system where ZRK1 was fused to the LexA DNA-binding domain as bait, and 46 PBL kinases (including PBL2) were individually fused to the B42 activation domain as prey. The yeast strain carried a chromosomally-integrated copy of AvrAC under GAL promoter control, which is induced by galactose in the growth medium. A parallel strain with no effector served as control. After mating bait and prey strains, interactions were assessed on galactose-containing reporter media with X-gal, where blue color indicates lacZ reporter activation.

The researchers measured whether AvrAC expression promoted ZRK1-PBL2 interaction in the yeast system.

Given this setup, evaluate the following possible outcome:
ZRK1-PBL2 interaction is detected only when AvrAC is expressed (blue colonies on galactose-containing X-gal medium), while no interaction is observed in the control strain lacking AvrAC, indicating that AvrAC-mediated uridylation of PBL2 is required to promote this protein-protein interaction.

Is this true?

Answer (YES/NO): NO